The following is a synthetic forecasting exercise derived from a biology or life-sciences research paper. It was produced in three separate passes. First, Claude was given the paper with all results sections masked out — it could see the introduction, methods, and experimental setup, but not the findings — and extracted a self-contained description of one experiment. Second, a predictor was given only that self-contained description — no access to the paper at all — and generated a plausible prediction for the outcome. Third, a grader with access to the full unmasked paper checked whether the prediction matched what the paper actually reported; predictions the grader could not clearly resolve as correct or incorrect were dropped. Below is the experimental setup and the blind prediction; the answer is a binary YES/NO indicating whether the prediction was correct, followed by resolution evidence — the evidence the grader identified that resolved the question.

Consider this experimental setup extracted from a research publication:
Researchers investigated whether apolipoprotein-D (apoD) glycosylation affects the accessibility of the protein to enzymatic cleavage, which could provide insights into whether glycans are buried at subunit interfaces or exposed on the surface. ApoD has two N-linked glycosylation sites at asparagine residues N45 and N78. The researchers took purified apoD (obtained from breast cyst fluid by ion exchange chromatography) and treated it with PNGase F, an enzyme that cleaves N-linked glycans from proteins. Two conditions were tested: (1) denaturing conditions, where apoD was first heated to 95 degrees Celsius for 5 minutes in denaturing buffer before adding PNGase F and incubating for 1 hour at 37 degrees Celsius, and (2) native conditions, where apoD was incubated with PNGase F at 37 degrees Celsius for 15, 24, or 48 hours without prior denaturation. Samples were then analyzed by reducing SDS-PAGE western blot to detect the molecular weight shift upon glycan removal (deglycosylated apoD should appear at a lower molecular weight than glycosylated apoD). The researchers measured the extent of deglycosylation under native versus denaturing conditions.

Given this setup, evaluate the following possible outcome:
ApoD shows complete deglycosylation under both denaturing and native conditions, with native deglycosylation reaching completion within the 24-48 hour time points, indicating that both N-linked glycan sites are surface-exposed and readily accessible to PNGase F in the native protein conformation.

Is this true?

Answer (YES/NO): NO